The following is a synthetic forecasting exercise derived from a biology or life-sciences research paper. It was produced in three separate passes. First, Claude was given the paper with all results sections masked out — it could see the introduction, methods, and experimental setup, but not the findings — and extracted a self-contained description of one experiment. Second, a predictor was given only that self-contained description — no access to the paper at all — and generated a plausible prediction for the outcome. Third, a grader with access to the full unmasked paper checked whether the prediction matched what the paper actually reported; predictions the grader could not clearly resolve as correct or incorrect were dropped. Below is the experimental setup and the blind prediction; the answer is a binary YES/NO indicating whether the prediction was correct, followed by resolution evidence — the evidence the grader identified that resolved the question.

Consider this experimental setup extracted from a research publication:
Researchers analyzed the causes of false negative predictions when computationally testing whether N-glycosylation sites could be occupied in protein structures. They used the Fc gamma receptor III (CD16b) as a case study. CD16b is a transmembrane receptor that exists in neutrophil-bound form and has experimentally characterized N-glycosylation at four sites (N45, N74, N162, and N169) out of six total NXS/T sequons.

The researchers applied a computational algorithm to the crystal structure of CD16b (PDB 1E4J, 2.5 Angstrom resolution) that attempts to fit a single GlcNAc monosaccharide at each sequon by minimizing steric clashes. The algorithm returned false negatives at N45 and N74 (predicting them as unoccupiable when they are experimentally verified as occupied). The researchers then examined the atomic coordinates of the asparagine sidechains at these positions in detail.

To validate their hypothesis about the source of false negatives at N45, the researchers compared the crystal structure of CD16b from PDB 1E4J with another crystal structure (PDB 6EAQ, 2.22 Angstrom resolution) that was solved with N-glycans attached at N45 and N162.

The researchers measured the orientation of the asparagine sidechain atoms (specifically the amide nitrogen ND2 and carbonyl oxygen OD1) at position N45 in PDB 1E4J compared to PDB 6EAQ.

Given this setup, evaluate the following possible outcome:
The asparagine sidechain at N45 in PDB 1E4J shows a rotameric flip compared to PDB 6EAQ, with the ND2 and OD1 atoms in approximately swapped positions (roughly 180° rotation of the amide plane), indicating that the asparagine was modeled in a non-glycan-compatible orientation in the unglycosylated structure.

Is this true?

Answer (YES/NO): YES